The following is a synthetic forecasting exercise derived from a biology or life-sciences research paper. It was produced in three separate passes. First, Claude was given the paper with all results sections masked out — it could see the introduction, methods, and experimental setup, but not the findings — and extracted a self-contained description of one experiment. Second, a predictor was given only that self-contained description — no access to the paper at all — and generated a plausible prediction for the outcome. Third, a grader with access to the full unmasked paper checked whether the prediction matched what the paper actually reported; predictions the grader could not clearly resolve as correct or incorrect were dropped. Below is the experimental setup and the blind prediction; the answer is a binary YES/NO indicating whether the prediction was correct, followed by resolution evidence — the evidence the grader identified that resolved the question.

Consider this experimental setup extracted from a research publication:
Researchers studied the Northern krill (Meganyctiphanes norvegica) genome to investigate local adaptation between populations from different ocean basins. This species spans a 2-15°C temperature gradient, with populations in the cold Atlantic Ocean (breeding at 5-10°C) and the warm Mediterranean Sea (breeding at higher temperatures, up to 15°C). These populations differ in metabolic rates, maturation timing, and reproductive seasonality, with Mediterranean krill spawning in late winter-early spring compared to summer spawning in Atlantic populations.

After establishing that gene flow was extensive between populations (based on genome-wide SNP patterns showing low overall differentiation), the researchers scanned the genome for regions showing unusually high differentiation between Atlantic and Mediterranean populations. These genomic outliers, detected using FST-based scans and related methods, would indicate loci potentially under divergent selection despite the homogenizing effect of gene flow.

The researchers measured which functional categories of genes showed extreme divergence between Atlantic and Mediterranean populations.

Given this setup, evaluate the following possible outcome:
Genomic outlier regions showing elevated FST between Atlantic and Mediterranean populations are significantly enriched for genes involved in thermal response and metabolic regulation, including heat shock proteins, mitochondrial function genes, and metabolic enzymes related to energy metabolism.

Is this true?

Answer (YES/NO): NO